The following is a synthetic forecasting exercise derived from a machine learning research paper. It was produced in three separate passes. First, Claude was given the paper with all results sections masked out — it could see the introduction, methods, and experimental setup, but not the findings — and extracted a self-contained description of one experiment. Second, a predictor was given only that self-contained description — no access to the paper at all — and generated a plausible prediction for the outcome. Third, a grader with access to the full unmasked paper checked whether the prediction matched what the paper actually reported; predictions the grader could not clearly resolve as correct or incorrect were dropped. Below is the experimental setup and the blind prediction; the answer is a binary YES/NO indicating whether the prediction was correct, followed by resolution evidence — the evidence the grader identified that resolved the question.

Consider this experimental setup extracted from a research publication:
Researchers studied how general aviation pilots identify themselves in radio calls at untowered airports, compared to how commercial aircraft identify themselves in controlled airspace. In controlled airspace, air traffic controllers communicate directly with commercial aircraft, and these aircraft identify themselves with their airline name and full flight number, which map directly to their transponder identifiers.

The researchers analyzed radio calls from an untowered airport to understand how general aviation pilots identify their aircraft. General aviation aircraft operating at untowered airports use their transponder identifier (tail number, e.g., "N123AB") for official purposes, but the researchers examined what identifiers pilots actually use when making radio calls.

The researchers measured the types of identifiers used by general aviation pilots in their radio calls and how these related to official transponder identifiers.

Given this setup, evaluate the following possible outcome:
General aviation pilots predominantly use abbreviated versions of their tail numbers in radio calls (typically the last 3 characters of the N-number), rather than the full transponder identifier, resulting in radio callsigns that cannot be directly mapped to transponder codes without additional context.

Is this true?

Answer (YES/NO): NO